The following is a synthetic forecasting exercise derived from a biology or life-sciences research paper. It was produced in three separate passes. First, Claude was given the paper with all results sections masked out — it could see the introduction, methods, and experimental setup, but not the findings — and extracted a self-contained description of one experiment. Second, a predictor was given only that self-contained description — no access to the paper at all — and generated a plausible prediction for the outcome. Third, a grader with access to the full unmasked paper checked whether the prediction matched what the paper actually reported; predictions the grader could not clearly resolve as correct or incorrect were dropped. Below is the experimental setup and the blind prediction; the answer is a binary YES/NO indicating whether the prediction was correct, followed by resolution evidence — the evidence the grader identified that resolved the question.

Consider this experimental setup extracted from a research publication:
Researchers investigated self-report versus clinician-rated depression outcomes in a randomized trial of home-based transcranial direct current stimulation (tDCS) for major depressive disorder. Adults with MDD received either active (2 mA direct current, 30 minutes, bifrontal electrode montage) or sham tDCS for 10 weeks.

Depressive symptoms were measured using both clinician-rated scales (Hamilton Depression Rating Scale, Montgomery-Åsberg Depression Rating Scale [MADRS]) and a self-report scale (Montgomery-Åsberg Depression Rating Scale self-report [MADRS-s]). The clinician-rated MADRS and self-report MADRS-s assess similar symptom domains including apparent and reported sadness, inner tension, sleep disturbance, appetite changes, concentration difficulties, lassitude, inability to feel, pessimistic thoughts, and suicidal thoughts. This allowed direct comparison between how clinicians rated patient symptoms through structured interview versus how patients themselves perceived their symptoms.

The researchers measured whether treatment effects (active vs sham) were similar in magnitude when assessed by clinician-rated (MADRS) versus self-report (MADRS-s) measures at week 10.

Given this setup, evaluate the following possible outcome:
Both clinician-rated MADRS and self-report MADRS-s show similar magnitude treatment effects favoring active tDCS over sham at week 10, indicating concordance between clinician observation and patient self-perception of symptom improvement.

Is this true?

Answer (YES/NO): YES